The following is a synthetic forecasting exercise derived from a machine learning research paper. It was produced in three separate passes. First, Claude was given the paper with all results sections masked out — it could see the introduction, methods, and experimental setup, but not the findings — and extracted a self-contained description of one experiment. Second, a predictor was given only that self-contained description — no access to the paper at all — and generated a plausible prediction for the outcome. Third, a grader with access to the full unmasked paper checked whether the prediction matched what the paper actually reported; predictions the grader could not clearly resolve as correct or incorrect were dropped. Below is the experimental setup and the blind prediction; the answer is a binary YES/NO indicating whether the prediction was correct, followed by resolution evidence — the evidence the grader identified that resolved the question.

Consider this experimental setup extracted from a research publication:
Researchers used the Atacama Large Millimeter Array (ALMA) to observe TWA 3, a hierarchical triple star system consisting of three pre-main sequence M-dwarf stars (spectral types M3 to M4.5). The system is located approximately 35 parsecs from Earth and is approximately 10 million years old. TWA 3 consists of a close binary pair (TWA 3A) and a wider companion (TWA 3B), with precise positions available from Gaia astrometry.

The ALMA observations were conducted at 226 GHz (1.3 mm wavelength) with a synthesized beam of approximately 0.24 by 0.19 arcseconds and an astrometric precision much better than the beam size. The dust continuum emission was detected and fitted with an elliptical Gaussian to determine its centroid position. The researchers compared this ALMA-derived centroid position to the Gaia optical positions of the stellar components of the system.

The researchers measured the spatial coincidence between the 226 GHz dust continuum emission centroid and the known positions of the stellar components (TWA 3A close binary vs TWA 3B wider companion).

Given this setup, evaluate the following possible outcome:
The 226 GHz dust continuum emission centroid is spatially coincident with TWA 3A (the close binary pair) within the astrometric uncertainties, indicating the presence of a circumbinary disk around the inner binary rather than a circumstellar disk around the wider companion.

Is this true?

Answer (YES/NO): YES